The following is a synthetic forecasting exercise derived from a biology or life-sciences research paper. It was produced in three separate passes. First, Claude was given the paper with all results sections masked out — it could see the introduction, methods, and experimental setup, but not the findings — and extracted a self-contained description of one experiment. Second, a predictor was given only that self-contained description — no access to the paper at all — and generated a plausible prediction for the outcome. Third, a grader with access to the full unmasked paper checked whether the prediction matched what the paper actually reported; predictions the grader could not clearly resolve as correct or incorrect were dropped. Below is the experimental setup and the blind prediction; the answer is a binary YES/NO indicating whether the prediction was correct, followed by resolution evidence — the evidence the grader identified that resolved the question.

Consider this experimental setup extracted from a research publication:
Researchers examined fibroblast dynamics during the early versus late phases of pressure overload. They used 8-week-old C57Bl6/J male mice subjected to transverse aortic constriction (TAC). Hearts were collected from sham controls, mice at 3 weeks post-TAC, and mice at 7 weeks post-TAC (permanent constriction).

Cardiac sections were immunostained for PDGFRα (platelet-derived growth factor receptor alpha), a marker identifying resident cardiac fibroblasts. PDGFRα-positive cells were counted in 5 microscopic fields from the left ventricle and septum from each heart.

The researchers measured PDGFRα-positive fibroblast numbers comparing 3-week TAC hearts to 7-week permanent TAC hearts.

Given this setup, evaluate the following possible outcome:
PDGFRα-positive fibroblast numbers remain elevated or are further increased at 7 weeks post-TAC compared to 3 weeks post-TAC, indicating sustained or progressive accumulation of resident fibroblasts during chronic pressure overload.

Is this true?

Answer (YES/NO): NO